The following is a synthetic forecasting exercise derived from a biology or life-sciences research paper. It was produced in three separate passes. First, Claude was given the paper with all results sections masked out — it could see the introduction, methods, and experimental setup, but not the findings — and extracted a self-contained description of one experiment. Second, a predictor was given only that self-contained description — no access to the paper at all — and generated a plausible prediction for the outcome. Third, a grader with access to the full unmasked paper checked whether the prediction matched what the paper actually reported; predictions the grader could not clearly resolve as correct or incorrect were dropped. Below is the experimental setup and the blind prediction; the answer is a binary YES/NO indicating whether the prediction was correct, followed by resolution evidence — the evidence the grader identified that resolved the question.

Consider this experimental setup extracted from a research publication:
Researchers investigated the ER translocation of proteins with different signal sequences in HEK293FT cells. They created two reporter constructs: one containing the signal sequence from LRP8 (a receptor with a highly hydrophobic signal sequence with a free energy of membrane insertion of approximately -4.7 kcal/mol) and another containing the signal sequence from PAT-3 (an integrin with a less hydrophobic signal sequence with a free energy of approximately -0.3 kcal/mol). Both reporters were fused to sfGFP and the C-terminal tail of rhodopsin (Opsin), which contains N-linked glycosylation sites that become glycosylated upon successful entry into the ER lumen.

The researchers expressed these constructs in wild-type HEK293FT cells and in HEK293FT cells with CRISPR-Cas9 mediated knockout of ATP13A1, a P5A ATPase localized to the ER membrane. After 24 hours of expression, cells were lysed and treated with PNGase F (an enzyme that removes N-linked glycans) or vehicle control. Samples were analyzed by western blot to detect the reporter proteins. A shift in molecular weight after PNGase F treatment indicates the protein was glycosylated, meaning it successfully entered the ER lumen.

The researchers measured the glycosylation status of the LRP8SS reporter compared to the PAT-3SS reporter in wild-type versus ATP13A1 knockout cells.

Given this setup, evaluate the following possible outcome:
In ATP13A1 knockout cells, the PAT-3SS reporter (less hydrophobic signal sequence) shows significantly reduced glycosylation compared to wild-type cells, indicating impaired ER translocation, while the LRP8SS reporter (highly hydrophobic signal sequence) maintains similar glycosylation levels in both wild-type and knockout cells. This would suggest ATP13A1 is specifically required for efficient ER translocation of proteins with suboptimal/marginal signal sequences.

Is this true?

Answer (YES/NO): NO